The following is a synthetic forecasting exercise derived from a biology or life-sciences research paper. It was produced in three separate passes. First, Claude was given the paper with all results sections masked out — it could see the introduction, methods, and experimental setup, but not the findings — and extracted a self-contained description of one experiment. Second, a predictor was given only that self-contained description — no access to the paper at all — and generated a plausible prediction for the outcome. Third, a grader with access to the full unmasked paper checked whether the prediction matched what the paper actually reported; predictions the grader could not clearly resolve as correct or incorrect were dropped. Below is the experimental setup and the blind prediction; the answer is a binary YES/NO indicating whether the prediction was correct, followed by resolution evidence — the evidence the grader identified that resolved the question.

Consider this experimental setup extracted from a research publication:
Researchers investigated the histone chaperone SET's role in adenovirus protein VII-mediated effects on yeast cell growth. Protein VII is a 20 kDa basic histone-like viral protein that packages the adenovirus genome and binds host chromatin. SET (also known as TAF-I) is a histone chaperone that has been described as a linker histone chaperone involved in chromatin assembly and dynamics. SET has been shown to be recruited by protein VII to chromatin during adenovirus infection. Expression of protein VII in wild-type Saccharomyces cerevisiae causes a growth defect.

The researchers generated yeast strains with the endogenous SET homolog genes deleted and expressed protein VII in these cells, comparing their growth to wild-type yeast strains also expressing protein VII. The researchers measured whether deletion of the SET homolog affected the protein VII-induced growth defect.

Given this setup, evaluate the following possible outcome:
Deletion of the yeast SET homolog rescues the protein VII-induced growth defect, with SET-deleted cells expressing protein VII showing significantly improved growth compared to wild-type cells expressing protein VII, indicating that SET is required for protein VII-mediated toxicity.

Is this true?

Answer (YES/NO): NO